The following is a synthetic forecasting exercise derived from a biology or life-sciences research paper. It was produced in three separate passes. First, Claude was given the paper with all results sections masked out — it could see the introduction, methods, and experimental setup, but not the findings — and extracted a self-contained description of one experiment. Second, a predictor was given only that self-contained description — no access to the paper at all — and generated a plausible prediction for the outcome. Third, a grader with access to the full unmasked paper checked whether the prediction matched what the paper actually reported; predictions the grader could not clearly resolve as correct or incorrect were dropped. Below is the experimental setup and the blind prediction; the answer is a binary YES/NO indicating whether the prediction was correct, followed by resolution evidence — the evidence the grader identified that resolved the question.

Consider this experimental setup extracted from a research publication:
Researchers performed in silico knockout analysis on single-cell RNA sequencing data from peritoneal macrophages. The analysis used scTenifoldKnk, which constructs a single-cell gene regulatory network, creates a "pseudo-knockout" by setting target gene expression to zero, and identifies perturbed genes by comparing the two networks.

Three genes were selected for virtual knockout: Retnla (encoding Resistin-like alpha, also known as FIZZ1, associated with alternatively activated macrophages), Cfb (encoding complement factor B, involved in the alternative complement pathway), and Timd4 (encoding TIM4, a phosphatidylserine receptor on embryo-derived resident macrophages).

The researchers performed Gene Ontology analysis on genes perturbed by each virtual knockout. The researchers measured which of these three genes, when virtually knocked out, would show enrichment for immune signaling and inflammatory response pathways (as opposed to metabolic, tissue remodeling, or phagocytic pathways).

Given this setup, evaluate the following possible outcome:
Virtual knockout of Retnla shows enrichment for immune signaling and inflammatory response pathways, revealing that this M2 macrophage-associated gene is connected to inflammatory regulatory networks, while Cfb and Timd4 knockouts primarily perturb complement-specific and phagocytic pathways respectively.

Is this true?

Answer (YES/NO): NO